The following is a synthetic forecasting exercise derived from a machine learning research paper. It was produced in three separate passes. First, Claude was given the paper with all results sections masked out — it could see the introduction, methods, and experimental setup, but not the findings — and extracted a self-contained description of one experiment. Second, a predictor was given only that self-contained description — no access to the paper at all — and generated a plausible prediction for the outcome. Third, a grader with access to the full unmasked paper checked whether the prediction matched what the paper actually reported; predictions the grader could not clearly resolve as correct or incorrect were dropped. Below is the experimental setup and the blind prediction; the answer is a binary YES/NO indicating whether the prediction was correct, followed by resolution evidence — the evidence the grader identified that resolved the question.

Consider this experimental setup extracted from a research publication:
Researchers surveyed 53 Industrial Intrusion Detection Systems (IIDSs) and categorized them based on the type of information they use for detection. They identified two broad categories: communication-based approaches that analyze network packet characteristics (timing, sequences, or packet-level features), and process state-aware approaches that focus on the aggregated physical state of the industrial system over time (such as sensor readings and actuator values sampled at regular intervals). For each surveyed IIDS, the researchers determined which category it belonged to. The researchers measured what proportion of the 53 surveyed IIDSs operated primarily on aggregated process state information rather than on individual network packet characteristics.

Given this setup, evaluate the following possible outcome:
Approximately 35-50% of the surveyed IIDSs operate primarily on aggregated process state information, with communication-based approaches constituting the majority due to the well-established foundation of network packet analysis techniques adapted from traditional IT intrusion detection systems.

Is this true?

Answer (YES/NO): NO